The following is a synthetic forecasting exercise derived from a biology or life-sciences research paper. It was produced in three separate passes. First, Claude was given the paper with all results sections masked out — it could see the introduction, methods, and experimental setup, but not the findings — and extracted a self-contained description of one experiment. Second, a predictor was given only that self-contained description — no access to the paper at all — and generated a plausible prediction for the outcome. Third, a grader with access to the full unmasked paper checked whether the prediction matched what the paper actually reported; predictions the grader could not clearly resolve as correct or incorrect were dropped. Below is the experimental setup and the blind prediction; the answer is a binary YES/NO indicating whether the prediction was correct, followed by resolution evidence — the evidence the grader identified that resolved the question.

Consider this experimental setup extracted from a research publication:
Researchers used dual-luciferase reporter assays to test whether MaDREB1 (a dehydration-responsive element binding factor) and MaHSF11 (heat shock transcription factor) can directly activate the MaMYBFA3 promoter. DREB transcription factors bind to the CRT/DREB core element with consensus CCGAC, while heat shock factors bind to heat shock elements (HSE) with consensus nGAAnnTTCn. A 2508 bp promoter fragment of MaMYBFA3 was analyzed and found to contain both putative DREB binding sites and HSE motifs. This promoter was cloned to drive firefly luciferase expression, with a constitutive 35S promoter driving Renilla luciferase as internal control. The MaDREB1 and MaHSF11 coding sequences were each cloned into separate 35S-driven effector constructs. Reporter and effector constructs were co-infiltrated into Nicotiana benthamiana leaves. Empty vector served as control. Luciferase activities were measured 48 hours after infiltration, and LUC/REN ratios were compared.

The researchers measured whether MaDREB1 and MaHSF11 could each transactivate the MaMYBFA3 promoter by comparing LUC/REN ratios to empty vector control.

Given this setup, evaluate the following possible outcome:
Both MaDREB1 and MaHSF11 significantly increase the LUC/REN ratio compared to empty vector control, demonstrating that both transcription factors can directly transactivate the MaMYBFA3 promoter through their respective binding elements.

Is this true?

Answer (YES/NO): NO